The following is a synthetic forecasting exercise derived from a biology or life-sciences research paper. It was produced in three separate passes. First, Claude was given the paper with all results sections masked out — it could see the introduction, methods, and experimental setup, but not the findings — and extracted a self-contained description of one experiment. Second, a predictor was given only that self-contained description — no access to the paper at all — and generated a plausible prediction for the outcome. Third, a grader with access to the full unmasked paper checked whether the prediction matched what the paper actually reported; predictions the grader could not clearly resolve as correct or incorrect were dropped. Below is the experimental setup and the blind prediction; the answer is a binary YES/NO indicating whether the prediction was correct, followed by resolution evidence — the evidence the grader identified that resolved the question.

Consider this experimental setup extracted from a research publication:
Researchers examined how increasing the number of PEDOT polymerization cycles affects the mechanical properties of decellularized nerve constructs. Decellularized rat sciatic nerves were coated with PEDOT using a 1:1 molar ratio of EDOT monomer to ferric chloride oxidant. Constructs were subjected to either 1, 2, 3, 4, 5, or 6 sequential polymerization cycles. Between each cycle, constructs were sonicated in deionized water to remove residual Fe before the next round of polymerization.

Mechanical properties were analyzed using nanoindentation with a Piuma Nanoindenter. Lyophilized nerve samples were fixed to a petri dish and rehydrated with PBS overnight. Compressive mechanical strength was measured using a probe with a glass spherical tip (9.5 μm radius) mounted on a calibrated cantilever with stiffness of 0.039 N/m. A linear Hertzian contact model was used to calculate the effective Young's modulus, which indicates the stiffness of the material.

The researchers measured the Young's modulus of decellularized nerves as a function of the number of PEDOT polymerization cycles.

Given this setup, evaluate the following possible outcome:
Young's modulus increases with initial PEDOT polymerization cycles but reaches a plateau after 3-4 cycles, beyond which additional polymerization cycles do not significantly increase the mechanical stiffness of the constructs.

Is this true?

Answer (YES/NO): NO